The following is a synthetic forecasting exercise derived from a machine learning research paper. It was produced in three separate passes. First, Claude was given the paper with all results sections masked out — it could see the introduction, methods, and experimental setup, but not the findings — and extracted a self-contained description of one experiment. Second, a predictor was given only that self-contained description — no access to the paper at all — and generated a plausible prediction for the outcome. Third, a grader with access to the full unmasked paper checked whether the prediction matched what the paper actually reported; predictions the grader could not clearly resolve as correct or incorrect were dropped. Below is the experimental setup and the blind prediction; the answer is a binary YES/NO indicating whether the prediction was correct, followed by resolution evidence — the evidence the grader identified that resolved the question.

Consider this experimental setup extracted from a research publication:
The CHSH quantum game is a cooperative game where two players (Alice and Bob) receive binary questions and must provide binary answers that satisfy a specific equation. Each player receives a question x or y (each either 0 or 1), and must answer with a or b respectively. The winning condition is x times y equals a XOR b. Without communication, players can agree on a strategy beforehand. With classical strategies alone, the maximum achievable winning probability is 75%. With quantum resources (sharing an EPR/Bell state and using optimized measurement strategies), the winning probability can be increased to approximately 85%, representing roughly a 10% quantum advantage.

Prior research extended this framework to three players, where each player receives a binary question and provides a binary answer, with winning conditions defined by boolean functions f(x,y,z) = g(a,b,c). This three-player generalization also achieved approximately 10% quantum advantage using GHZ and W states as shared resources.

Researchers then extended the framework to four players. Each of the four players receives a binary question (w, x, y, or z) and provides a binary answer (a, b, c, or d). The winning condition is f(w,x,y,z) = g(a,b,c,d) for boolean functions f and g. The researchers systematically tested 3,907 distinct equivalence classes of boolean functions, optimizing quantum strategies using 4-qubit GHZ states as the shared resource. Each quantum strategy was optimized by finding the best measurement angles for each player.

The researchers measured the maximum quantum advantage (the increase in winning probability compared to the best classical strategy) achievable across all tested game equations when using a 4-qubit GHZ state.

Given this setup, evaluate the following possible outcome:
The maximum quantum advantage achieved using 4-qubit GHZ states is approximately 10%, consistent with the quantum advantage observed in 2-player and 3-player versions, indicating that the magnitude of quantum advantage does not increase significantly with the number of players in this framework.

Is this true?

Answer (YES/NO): NO